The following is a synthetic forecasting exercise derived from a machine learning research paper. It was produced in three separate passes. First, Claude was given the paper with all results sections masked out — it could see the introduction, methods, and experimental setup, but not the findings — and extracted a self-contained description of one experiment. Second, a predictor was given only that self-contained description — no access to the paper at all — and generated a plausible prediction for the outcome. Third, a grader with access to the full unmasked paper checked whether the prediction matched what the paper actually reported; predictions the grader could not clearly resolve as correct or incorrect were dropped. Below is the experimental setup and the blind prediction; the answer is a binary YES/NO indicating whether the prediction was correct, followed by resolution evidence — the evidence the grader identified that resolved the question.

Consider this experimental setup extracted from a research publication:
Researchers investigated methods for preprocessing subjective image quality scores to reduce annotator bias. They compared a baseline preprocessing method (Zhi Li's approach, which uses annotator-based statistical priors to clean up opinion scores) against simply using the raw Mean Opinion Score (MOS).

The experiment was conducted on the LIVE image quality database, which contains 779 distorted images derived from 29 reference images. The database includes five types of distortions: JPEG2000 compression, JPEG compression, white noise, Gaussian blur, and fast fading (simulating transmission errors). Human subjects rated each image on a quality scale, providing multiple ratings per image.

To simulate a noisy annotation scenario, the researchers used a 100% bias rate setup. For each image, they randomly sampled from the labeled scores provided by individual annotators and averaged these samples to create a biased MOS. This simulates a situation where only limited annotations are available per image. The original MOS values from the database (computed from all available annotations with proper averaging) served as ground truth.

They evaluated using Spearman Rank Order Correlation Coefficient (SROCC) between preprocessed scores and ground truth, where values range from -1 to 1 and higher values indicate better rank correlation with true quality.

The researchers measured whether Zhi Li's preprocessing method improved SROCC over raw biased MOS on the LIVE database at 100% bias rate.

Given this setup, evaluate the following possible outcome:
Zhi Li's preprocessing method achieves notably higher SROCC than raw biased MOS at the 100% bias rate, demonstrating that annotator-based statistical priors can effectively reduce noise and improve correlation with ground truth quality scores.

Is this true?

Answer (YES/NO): NO